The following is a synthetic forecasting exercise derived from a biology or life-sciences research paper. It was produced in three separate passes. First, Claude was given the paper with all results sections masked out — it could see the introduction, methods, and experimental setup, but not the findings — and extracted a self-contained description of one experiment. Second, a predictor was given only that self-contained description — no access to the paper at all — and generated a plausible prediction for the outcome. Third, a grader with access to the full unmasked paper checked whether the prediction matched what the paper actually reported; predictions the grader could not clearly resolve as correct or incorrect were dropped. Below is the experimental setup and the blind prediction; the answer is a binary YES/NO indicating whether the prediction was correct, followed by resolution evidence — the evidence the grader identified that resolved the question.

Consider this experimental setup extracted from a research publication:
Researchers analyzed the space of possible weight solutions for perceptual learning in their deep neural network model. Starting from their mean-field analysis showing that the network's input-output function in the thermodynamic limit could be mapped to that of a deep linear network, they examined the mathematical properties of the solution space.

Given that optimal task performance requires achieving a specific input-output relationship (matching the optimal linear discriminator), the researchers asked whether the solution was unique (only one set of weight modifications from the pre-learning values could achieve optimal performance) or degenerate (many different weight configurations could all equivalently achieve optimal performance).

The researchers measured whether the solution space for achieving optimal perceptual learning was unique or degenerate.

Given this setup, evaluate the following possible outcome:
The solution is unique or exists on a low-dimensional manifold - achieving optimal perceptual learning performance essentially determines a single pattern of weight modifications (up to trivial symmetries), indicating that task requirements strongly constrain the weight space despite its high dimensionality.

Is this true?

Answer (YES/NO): NO